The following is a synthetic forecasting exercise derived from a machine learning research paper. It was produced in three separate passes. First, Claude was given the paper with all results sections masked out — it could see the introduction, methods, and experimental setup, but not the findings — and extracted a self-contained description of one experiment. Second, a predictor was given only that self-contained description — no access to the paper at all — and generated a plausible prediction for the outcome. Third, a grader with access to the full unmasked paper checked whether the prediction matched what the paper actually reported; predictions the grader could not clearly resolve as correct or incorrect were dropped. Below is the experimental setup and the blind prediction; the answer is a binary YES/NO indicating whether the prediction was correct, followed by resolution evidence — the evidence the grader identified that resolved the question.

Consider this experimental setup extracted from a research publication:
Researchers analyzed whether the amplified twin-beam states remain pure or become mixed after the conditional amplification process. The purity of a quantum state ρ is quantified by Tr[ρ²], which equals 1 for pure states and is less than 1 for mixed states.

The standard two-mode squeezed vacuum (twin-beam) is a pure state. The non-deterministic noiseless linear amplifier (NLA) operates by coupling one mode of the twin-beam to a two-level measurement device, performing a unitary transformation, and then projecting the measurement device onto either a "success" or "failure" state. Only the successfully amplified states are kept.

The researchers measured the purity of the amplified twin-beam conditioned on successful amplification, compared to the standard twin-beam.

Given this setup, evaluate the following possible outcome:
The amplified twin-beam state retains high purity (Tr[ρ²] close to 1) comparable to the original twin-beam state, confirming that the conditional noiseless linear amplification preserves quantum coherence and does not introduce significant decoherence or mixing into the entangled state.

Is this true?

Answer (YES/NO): YES